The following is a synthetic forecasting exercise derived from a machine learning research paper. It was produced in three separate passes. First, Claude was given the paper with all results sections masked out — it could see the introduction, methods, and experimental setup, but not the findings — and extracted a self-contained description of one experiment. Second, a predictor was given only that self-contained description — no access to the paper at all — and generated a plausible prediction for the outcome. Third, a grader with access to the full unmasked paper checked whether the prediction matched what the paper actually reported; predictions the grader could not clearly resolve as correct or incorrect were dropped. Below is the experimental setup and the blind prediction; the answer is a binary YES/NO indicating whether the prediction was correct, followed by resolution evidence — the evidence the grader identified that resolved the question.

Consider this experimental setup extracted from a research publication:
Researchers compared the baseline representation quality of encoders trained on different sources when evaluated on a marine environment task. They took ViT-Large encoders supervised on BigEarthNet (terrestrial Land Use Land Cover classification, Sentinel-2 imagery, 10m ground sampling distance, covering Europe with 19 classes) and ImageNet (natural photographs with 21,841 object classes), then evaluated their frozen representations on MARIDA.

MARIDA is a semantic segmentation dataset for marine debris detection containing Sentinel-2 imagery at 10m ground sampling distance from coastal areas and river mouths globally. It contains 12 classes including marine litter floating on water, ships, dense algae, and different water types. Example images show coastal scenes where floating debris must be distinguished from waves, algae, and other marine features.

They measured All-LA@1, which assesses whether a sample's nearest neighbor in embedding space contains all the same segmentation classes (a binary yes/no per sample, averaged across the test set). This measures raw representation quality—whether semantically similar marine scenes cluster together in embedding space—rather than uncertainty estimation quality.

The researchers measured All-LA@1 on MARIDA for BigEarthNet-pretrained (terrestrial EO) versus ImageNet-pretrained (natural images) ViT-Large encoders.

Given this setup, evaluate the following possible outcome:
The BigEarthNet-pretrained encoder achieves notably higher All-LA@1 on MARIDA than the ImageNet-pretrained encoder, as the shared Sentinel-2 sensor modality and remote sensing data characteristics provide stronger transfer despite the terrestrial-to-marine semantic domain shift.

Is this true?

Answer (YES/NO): NO